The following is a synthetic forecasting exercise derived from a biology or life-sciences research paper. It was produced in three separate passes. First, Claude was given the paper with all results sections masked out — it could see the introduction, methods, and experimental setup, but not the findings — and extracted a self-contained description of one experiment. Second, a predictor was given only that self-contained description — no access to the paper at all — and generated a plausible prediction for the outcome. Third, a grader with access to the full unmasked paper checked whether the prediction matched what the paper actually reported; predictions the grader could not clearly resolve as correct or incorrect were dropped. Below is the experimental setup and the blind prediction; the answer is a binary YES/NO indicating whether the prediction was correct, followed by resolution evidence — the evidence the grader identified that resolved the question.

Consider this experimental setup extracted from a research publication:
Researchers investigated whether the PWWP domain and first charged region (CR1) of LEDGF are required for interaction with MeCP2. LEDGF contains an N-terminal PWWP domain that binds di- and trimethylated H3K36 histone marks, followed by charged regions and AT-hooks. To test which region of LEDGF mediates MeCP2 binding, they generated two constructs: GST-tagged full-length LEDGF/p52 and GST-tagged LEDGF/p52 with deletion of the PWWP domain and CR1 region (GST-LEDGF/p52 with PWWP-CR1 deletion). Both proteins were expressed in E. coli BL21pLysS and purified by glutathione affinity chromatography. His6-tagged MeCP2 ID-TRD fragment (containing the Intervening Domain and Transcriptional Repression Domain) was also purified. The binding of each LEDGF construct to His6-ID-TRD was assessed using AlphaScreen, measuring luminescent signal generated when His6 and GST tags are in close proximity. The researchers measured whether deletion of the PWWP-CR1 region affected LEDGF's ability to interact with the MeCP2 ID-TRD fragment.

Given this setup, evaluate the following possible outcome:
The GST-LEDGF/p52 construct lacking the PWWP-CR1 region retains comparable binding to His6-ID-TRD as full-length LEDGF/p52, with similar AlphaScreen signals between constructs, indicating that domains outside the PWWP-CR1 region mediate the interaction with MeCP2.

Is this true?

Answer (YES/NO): NO